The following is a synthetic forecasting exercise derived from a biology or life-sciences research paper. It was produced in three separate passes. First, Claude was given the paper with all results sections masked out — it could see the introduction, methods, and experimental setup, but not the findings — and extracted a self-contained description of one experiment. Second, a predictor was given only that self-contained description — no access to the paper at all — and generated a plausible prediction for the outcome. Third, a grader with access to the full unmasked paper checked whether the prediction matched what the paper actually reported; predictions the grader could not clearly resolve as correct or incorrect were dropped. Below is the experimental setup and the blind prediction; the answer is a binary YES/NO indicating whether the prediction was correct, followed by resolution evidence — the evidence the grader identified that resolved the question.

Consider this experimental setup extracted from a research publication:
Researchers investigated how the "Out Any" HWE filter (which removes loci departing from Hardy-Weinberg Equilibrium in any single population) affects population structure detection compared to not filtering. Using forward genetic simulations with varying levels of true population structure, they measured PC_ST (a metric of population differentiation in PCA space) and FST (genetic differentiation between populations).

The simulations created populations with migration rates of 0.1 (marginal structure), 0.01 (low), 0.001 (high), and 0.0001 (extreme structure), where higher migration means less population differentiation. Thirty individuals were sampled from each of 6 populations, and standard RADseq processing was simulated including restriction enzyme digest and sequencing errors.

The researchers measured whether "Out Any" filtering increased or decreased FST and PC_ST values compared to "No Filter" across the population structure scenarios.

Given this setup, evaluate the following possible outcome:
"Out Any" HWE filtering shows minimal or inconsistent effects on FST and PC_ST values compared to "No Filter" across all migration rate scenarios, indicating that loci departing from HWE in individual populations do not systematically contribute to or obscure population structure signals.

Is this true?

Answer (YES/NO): NO